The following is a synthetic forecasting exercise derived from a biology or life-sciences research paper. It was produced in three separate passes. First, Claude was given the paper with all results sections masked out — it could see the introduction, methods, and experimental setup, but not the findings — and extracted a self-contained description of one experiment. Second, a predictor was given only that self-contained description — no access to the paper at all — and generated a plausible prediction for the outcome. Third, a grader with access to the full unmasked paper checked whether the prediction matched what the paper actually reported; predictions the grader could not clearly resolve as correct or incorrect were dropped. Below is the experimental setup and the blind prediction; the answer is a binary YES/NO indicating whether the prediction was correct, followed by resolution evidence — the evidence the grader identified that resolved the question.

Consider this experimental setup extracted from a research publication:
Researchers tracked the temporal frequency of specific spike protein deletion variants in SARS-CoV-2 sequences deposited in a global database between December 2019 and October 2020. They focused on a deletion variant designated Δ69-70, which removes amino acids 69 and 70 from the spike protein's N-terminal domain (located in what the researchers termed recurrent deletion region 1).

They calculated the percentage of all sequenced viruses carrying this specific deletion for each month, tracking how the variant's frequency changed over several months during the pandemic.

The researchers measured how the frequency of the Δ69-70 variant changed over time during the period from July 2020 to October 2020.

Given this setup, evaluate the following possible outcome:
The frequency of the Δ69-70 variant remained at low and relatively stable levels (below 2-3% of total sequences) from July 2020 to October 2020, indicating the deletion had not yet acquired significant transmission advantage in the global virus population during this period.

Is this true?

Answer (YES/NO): NO